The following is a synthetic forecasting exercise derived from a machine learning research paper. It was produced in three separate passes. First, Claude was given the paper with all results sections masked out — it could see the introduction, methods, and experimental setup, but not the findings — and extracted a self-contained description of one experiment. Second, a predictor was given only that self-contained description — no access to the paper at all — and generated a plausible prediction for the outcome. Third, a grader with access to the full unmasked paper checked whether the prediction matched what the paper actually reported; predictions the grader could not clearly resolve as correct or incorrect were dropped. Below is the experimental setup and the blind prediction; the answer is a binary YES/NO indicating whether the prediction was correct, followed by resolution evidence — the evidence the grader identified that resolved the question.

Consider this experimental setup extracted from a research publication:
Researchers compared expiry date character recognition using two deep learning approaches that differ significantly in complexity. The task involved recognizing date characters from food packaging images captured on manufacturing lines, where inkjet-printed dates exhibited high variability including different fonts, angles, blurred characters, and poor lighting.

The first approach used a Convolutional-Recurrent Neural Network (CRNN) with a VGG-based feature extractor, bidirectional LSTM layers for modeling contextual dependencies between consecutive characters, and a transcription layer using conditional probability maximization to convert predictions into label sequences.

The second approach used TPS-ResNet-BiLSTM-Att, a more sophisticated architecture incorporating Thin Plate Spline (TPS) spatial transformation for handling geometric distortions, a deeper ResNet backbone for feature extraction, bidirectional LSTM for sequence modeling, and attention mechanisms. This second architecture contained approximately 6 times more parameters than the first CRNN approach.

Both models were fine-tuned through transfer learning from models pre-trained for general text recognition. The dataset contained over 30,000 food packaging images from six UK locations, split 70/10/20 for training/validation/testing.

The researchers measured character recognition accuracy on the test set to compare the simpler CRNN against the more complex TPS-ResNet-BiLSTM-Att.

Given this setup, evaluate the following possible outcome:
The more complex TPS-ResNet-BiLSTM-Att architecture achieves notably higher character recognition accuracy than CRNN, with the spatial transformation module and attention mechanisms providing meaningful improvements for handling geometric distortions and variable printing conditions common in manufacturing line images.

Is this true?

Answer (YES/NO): NO